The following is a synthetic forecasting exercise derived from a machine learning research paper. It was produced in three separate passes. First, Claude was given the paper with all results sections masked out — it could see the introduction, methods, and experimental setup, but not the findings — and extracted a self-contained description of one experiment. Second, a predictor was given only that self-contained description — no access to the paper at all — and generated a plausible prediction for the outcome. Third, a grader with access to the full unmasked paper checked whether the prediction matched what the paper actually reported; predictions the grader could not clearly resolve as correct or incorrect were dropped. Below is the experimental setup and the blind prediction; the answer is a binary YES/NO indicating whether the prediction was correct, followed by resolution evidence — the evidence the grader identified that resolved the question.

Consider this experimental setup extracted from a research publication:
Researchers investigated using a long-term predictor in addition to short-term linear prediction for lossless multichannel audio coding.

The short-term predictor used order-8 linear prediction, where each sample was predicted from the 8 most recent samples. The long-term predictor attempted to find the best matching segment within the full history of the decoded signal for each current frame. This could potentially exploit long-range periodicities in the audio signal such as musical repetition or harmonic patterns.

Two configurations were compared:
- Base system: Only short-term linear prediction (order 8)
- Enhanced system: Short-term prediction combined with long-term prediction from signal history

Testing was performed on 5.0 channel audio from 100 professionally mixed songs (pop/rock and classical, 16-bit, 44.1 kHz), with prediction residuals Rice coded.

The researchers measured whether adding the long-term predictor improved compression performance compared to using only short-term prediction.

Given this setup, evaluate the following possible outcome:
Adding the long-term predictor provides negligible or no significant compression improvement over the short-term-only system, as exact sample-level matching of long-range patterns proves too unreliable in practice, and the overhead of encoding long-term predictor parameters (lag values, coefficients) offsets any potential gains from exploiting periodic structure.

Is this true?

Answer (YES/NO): YES